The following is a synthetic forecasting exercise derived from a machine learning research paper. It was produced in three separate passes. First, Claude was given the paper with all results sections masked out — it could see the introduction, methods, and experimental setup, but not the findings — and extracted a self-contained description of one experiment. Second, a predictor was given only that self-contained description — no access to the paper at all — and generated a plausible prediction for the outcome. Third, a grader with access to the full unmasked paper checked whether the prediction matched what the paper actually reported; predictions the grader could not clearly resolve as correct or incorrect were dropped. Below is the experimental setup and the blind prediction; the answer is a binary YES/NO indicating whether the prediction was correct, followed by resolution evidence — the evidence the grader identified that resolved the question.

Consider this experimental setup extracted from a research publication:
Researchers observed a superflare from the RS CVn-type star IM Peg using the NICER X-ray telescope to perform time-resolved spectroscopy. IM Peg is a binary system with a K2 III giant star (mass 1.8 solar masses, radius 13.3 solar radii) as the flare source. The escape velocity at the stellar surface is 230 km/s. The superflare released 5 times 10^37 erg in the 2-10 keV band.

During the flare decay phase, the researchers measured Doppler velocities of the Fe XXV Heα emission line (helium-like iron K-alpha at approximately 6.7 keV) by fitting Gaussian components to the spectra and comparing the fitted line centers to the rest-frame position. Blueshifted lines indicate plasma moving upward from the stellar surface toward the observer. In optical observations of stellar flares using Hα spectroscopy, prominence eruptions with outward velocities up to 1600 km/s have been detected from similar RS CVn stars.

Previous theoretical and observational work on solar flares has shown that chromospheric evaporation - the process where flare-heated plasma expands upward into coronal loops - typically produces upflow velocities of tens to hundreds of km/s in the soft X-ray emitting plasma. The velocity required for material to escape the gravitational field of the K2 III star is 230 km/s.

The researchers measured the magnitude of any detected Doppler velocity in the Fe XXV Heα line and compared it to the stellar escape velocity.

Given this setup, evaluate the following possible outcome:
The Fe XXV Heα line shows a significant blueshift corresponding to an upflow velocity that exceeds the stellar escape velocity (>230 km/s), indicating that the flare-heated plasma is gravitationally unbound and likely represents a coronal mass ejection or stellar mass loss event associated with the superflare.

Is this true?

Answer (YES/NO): YES